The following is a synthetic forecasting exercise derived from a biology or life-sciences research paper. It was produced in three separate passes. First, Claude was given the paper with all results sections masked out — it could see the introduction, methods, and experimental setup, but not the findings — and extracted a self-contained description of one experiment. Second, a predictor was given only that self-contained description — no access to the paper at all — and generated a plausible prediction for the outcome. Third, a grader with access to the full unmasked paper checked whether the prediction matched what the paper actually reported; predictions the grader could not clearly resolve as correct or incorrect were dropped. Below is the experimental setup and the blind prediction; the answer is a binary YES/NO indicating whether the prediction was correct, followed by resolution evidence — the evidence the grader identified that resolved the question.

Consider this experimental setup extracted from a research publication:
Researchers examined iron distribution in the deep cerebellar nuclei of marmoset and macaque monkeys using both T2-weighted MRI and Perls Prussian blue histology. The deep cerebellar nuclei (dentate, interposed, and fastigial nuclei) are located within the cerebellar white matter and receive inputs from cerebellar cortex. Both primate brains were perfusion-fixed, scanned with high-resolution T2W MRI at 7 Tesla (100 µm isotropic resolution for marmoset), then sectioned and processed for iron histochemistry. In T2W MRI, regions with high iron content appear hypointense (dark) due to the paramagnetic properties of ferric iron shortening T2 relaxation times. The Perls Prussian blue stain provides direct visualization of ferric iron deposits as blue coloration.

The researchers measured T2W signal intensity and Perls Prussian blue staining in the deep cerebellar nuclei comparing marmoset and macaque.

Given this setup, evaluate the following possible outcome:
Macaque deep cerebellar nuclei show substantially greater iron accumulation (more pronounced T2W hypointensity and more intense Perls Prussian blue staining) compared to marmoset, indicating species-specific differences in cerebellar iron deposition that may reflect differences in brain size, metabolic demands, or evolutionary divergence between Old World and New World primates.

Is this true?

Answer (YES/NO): YES